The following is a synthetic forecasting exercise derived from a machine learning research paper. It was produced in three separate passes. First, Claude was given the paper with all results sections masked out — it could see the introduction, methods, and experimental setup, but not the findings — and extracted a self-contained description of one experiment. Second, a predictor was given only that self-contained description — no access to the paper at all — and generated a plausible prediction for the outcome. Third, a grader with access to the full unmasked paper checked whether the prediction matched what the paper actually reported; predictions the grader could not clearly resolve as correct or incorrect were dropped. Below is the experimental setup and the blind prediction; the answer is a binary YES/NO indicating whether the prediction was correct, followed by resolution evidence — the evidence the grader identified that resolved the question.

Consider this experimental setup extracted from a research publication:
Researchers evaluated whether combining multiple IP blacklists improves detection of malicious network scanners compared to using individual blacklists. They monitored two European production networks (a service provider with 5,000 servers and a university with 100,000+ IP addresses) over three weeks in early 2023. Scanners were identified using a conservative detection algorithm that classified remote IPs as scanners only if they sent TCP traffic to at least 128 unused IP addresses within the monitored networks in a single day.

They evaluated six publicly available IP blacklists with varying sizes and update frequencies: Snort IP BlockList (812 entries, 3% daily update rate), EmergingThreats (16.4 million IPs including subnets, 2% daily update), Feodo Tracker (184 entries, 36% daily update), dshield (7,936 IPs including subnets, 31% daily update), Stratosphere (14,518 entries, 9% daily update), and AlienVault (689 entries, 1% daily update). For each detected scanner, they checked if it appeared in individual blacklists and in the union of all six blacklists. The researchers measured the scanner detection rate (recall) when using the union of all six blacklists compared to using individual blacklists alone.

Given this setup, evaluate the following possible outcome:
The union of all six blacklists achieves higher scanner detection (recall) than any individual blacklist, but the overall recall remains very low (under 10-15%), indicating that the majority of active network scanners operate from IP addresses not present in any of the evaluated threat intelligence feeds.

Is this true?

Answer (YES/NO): NO